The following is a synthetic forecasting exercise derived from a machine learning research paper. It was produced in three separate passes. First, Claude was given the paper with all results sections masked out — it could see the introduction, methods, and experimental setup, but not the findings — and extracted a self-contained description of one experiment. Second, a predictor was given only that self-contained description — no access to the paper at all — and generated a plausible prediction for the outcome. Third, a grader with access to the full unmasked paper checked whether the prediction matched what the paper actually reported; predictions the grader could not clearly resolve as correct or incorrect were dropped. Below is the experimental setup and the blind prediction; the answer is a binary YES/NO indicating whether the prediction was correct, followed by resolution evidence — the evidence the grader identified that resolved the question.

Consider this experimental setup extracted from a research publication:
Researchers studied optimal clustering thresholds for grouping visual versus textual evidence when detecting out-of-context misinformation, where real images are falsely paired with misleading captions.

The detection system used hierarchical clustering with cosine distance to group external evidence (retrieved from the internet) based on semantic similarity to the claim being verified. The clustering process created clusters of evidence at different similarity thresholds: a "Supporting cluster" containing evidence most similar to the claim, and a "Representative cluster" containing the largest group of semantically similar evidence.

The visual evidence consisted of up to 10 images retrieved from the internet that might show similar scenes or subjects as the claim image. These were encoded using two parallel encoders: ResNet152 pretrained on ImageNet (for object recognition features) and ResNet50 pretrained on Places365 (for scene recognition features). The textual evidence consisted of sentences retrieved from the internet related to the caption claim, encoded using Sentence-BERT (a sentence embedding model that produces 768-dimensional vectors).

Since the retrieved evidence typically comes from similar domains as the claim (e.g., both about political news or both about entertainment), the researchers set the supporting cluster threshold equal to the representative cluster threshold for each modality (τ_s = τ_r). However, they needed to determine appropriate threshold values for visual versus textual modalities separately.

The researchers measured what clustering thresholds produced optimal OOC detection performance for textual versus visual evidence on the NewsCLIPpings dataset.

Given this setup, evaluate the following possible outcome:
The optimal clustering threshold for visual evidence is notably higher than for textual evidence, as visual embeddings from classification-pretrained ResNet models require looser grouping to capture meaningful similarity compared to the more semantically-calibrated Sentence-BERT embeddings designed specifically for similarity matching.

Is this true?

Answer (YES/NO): NO